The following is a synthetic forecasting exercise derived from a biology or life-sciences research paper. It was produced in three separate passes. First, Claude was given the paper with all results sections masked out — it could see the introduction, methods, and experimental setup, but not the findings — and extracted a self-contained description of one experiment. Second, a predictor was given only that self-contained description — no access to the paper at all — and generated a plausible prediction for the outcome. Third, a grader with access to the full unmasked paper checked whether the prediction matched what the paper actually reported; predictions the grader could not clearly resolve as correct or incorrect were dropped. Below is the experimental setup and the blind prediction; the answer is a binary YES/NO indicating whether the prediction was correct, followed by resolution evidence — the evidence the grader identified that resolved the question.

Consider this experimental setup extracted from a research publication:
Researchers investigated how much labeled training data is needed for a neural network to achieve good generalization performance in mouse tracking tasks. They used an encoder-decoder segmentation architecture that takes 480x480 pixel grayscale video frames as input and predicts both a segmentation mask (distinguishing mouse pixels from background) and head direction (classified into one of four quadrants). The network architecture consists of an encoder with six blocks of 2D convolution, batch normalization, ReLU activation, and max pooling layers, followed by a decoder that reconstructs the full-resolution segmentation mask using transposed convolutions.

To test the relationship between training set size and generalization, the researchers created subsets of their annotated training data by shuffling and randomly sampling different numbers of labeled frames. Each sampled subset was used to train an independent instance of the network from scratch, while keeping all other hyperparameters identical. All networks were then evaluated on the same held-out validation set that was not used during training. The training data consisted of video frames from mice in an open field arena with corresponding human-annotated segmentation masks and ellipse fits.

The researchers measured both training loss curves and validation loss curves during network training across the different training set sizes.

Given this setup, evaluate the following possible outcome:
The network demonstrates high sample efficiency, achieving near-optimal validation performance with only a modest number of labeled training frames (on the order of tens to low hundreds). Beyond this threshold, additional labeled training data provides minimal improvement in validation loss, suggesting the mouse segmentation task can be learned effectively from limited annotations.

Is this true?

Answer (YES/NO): NO